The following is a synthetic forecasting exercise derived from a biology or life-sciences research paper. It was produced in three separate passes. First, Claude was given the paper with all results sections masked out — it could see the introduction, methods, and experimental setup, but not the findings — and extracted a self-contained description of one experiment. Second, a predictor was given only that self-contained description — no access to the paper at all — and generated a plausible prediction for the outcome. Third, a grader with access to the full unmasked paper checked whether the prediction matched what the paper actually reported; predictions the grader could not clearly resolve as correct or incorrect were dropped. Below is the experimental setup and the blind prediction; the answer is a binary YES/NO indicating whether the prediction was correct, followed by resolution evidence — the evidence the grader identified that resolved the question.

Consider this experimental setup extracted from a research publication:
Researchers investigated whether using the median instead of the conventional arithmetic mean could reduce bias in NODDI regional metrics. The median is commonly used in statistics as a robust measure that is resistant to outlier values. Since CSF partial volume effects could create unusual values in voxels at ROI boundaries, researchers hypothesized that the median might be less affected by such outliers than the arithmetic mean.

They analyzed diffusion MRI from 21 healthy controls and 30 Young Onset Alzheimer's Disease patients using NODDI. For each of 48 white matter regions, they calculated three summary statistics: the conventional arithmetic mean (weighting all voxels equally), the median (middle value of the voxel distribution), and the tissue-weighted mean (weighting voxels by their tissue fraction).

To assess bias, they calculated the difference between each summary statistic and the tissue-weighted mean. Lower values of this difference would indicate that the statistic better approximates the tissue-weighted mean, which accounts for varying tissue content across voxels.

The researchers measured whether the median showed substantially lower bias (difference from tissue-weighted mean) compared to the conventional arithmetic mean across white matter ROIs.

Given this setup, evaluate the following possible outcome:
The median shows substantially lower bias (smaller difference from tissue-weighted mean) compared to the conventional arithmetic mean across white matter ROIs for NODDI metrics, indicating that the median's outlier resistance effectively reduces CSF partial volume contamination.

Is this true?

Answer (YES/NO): NO